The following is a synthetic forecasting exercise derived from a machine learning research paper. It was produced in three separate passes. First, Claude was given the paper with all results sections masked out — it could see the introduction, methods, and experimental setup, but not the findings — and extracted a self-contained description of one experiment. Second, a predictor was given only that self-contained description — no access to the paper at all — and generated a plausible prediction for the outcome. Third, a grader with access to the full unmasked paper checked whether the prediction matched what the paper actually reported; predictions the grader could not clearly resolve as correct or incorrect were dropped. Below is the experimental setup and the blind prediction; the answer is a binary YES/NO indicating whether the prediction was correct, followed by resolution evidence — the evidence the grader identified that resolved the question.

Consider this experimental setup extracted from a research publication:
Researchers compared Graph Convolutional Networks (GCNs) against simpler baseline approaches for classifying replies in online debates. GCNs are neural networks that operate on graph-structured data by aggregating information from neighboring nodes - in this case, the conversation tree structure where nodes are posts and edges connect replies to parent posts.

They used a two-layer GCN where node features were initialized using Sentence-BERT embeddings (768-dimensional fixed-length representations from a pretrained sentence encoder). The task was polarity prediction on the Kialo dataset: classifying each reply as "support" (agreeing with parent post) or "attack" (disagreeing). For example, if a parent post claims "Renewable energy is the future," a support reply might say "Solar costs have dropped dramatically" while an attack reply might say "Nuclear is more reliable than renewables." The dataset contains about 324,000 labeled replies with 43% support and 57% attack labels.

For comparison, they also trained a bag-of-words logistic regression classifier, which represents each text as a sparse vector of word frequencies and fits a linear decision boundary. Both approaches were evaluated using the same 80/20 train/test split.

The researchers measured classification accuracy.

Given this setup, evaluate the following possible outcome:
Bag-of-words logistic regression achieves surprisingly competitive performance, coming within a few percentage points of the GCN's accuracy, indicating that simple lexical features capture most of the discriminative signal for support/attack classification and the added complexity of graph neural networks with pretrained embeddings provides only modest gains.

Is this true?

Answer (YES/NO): NO